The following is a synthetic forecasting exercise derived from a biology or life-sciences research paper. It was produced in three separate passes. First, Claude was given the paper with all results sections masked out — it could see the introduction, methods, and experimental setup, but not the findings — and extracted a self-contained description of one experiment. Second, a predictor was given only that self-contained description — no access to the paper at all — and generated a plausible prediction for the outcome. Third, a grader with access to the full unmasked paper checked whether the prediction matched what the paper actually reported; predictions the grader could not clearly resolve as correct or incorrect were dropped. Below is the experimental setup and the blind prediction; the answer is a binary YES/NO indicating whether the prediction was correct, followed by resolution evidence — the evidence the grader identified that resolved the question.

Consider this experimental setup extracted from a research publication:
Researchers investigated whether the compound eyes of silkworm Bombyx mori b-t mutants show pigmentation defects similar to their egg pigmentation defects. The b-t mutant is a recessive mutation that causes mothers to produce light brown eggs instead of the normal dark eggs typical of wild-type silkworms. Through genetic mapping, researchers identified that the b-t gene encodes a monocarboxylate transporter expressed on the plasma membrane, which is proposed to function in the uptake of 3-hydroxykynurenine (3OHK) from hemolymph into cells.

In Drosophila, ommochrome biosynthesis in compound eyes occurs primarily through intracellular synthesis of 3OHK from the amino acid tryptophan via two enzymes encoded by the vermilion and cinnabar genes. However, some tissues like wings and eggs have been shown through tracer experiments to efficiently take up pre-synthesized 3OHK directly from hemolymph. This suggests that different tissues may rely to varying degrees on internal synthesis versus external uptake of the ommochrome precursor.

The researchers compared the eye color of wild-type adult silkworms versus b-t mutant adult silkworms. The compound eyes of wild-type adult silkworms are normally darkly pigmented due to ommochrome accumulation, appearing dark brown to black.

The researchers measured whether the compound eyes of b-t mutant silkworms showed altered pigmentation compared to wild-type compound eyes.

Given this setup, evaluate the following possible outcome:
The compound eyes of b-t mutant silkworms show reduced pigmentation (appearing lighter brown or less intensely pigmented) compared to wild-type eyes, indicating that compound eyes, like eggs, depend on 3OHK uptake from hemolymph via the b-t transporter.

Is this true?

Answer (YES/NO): NO